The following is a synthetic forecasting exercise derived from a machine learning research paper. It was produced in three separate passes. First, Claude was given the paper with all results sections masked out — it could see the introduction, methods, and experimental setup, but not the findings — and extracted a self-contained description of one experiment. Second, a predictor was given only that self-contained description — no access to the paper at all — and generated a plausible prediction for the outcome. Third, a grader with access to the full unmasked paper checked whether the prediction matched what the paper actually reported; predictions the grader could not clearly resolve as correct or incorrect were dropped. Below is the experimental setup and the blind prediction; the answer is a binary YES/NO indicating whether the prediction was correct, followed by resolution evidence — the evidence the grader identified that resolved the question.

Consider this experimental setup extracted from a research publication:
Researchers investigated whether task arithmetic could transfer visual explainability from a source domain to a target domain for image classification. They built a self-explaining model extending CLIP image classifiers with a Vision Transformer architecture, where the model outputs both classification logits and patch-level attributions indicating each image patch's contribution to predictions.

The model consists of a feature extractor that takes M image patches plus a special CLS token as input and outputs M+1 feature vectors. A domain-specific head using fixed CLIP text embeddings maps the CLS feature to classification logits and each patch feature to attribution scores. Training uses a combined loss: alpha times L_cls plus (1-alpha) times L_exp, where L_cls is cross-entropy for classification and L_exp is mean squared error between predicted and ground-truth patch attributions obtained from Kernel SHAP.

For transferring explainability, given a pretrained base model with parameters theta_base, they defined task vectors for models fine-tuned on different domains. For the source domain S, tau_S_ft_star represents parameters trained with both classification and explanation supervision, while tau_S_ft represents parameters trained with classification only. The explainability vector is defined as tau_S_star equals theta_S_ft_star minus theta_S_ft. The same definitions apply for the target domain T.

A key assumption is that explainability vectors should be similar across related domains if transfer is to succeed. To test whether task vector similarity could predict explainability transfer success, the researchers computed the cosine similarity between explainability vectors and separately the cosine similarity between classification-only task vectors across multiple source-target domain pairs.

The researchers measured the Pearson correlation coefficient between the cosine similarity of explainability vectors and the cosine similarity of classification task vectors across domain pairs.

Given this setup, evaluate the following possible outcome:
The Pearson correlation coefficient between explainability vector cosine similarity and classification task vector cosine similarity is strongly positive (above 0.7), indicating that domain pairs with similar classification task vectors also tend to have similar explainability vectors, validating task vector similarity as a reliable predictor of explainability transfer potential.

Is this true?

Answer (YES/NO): YES